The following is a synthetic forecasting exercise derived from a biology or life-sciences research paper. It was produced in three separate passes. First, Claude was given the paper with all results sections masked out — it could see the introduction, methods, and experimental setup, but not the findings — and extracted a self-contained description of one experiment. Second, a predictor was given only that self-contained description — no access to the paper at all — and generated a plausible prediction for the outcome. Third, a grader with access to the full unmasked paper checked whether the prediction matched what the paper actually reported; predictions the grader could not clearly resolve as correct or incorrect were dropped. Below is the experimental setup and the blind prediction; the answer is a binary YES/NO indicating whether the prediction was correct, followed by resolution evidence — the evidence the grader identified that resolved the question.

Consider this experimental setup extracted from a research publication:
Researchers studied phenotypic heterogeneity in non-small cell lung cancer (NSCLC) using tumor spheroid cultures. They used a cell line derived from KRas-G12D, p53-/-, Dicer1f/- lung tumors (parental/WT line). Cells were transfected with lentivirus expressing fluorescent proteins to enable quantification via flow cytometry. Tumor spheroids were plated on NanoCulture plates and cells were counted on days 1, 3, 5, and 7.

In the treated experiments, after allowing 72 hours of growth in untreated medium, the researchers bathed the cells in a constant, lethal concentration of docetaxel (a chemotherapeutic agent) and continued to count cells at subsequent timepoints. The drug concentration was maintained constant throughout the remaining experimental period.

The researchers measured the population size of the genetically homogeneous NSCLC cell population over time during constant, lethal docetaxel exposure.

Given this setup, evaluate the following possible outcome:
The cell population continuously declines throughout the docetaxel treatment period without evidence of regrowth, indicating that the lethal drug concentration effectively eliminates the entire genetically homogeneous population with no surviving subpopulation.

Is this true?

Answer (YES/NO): NO